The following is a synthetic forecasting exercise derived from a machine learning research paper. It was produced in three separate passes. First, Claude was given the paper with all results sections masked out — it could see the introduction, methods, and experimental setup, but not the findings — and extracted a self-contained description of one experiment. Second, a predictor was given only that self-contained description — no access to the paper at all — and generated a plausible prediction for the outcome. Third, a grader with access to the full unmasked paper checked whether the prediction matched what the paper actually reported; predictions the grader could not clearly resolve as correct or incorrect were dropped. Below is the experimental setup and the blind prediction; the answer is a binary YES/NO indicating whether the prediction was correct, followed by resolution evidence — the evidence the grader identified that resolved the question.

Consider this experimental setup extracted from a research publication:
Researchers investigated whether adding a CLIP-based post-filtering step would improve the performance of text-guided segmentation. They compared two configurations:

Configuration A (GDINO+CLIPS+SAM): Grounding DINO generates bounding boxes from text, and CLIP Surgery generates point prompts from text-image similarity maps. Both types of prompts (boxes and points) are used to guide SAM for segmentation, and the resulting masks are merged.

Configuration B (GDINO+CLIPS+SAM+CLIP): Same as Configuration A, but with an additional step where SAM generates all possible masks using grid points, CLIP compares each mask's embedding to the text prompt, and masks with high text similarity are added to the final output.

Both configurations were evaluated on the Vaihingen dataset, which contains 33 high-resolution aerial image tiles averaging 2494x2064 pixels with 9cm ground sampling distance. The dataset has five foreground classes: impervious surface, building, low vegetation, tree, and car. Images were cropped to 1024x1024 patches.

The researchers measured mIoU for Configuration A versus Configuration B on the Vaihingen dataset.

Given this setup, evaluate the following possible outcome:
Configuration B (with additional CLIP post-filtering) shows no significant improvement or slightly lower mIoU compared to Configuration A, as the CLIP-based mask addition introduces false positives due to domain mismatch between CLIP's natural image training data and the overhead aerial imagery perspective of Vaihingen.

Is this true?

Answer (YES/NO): NO